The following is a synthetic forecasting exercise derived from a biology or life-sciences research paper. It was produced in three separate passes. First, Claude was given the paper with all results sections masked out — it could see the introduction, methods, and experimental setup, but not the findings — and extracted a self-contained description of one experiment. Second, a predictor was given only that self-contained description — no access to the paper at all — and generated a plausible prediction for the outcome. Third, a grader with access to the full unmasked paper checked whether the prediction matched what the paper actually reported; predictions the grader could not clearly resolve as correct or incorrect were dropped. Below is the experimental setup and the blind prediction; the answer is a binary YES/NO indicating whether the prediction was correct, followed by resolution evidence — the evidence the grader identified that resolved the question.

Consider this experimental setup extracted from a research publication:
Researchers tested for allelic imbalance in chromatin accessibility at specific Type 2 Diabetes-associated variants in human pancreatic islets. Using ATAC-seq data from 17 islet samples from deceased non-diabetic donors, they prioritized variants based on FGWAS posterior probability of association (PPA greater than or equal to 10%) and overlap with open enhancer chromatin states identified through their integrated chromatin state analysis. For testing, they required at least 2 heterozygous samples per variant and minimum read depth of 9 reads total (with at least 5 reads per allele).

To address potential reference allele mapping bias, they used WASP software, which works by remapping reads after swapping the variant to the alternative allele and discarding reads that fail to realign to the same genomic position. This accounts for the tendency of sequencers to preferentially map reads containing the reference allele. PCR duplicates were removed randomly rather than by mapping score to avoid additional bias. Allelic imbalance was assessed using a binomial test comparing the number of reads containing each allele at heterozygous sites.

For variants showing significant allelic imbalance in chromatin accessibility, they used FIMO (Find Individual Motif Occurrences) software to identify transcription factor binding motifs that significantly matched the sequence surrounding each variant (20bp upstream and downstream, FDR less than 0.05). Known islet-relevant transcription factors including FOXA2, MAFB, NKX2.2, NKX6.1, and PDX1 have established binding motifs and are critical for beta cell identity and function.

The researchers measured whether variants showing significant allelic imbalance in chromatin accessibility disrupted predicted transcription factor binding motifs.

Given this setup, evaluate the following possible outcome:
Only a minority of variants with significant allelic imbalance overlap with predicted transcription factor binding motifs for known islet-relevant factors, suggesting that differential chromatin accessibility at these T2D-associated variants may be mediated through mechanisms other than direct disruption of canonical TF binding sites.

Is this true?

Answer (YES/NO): NO